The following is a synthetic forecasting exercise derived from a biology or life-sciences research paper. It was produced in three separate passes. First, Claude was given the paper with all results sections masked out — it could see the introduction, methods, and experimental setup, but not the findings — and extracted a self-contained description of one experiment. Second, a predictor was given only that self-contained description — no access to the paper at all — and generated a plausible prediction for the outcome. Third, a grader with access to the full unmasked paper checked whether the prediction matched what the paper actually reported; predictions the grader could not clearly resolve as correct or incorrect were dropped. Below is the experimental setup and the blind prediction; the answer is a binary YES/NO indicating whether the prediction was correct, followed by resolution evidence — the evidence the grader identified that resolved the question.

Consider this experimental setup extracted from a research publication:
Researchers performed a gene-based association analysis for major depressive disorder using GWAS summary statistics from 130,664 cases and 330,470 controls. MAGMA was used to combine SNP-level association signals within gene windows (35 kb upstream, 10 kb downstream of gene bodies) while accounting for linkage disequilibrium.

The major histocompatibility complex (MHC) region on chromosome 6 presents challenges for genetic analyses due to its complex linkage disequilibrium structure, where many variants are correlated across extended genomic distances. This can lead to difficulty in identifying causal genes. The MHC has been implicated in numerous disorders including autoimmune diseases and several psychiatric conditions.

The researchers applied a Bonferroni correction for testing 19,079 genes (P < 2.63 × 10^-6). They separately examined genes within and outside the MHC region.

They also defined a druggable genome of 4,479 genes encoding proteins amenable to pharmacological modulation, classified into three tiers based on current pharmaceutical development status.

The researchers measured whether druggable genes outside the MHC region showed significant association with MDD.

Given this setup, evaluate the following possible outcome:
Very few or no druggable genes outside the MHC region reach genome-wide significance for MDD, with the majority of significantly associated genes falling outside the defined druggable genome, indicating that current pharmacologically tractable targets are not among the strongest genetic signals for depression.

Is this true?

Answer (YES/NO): NO